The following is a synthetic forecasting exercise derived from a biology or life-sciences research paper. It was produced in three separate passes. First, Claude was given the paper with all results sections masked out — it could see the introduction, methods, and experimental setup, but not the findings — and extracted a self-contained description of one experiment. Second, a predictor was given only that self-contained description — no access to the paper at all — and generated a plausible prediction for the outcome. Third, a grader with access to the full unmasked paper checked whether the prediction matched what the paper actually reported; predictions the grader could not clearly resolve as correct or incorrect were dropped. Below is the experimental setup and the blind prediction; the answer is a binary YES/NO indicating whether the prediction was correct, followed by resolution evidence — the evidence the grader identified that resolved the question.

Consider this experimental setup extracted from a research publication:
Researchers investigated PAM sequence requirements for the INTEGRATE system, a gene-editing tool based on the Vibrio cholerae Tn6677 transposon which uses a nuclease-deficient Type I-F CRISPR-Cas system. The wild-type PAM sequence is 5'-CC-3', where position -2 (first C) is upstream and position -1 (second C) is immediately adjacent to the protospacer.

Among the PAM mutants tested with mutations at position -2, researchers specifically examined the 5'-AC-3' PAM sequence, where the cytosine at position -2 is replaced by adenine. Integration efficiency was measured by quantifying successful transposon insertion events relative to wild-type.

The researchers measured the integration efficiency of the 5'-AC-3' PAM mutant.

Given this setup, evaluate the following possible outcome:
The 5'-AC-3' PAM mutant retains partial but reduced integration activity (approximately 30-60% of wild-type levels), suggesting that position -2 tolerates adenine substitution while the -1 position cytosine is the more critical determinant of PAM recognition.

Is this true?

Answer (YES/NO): NO